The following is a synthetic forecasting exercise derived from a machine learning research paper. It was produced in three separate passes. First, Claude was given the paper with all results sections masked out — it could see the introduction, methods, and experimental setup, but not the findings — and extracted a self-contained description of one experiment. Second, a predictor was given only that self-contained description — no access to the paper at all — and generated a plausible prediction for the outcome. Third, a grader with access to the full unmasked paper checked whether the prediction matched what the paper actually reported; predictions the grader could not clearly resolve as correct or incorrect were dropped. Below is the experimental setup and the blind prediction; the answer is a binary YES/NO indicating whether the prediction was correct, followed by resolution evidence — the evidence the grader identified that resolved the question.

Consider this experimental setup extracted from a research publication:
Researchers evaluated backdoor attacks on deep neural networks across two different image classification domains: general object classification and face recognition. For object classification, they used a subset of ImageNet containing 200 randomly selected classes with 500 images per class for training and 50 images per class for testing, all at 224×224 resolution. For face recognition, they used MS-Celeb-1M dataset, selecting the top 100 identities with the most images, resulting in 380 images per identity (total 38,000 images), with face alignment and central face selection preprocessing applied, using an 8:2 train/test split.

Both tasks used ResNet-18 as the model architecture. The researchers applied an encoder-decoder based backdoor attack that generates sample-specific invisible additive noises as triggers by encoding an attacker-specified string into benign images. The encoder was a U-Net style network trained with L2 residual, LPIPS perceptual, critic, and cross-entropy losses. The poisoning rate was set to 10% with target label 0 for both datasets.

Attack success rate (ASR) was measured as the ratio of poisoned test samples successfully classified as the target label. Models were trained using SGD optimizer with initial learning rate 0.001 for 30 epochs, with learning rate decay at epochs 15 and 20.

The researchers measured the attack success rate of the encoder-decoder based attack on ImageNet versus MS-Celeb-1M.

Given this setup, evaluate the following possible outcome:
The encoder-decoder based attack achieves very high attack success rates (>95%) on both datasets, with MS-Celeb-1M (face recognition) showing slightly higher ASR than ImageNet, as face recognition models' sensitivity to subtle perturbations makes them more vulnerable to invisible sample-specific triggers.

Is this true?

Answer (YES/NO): YES